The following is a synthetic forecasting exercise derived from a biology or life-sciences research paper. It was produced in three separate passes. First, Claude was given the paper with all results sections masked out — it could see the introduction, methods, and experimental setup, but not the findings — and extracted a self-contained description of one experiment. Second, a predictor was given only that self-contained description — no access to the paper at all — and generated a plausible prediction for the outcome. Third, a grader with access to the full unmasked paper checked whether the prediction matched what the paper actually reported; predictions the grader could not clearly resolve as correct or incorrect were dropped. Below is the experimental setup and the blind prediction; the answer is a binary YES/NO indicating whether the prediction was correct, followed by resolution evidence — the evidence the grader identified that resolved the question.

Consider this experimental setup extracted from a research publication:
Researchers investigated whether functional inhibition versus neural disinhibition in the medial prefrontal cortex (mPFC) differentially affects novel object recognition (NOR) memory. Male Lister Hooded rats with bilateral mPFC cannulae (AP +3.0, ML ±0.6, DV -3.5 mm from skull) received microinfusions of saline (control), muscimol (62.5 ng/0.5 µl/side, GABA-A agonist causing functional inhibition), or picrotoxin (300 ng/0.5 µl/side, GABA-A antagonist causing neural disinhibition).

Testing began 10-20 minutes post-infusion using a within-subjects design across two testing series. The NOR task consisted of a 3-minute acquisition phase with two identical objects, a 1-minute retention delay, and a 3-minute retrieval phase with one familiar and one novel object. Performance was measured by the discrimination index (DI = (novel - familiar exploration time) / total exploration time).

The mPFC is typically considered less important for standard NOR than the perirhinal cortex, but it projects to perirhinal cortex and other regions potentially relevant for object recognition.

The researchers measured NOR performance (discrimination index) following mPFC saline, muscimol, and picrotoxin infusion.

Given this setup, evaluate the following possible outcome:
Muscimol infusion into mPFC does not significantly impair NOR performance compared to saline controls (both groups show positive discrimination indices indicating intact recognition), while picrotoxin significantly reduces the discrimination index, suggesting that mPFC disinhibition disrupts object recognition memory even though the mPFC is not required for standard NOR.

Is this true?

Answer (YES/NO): NO